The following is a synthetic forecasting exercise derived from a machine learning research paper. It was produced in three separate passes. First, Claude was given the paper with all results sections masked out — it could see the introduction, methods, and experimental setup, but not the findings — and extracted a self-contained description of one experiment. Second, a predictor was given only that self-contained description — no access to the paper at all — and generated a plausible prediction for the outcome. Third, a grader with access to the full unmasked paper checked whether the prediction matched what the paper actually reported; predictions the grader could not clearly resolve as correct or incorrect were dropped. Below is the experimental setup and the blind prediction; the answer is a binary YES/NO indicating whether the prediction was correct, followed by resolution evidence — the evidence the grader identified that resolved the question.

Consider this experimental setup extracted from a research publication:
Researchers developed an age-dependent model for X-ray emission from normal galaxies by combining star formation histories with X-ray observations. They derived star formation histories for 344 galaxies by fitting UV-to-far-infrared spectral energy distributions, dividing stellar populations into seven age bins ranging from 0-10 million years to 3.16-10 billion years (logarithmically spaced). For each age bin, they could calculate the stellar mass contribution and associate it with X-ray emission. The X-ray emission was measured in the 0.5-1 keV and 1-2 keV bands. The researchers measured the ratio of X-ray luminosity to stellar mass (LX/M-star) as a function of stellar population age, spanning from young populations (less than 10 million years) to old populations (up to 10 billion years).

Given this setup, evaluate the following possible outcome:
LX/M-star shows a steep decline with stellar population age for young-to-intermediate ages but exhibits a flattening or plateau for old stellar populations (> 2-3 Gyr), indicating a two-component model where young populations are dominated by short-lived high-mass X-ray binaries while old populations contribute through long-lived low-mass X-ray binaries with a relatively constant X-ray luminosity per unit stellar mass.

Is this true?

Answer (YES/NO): NO